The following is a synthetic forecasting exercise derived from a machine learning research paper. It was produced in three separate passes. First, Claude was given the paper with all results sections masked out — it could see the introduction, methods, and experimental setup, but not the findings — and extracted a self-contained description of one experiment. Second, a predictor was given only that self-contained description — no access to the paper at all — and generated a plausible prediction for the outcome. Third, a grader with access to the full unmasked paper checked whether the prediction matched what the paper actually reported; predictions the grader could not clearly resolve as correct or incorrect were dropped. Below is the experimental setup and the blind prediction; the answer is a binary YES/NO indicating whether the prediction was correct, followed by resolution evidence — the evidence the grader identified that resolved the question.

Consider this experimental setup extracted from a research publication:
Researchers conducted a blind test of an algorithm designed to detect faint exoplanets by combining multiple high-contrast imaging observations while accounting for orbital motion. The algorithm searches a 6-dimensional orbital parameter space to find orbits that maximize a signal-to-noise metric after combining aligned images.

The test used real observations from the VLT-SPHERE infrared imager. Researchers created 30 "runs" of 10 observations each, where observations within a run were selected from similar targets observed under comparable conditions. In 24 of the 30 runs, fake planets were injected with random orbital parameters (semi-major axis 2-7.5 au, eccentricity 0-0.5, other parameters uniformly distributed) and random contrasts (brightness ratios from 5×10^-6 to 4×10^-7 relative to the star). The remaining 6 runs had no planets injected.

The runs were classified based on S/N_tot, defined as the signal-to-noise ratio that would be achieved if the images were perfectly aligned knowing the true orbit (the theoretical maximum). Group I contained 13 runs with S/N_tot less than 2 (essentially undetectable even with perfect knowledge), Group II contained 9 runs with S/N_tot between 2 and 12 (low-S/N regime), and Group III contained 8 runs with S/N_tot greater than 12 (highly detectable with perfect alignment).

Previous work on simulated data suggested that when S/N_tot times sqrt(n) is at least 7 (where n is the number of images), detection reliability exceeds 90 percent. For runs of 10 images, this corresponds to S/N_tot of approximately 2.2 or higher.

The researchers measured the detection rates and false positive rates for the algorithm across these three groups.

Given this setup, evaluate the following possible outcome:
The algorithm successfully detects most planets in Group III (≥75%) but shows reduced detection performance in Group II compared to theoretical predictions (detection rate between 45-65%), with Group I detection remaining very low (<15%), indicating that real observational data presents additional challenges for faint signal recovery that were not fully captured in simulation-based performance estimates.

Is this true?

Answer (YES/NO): YES